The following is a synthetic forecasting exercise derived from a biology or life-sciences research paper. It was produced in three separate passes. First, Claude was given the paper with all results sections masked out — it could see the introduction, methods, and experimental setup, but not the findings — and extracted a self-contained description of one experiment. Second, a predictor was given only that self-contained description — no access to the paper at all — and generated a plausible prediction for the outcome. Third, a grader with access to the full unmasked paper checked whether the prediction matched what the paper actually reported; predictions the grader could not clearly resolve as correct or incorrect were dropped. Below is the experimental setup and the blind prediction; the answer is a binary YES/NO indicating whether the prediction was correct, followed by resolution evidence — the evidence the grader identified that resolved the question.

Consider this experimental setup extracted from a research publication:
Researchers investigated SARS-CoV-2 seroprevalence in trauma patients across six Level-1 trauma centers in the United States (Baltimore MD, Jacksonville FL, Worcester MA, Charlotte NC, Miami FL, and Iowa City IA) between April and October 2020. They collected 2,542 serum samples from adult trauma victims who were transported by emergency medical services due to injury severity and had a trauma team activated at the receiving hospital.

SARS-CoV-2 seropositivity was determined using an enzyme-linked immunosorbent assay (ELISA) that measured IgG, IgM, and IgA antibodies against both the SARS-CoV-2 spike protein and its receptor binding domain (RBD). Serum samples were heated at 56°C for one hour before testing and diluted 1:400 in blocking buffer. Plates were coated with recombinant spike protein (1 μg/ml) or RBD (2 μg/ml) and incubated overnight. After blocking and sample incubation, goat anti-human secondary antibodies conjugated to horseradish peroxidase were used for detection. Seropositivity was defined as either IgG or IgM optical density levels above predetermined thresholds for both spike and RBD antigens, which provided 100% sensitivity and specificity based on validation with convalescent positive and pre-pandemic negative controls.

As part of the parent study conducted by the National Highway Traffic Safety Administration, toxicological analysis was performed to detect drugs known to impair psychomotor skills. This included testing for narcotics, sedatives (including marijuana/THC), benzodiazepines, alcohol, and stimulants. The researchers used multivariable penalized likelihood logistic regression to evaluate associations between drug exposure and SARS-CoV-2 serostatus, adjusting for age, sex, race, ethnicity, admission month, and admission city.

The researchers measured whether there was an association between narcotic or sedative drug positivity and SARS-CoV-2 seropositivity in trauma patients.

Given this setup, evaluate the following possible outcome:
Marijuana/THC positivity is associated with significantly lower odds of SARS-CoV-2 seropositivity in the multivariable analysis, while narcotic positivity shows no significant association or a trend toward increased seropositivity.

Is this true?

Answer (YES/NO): NO